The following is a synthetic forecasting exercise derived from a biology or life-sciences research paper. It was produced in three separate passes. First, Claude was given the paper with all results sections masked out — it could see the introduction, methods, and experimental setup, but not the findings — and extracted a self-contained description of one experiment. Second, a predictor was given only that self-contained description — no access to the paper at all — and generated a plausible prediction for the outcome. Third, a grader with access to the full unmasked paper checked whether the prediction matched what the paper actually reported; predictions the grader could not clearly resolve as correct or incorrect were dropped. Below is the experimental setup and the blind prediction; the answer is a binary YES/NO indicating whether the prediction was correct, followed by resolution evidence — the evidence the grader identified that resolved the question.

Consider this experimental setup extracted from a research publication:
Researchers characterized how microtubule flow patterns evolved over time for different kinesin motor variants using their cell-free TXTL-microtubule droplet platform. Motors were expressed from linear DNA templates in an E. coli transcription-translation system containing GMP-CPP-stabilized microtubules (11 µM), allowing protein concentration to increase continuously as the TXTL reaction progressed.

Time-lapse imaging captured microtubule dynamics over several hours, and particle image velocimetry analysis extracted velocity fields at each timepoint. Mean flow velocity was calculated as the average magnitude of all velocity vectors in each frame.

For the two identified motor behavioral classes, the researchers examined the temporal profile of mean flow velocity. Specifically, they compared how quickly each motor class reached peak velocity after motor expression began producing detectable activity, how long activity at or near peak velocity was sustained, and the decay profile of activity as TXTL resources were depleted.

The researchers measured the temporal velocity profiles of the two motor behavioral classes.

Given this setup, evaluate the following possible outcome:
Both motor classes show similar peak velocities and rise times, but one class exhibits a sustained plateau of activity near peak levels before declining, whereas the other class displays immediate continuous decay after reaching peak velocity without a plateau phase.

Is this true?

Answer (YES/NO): NO